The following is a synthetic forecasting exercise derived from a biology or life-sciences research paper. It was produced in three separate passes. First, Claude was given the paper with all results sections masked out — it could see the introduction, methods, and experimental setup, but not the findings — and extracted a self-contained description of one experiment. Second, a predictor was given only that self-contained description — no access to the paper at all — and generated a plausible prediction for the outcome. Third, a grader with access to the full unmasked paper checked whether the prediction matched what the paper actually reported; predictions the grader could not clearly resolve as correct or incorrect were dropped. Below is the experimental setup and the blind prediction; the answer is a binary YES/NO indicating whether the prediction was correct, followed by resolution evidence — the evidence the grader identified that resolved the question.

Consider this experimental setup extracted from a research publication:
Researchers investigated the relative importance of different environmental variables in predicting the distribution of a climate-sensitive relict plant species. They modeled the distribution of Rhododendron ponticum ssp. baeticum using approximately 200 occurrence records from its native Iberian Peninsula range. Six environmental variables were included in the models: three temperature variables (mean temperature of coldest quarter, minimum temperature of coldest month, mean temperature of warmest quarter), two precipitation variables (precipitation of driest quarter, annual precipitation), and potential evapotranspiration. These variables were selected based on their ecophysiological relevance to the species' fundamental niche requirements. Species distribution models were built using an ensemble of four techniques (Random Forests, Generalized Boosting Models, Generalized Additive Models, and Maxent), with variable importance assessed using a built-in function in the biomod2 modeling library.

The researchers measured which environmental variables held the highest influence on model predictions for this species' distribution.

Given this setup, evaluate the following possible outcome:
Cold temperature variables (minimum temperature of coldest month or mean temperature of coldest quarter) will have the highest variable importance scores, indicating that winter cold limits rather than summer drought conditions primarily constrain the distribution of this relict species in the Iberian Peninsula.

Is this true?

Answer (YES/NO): NO